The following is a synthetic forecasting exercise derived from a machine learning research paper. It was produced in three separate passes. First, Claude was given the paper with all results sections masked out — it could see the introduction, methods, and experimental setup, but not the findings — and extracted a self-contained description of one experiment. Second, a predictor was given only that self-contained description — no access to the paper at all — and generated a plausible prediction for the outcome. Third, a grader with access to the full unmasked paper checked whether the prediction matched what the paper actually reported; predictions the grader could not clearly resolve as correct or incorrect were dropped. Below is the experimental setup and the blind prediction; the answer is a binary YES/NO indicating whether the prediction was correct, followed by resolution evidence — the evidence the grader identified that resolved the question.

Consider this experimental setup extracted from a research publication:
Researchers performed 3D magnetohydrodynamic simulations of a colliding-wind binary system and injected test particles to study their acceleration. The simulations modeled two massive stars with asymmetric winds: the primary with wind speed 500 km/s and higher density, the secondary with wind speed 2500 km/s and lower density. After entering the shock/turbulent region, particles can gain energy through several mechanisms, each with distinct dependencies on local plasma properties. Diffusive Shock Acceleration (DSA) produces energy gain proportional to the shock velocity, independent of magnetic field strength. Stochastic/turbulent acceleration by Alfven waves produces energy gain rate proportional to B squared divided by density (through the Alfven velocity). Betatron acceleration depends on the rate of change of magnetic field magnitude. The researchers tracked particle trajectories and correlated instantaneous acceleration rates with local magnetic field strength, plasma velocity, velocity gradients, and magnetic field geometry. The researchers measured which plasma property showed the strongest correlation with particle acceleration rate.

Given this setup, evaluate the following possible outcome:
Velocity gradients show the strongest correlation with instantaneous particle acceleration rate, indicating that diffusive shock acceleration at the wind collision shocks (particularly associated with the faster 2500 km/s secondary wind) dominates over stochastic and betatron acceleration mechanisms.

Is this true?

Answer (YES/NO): NO